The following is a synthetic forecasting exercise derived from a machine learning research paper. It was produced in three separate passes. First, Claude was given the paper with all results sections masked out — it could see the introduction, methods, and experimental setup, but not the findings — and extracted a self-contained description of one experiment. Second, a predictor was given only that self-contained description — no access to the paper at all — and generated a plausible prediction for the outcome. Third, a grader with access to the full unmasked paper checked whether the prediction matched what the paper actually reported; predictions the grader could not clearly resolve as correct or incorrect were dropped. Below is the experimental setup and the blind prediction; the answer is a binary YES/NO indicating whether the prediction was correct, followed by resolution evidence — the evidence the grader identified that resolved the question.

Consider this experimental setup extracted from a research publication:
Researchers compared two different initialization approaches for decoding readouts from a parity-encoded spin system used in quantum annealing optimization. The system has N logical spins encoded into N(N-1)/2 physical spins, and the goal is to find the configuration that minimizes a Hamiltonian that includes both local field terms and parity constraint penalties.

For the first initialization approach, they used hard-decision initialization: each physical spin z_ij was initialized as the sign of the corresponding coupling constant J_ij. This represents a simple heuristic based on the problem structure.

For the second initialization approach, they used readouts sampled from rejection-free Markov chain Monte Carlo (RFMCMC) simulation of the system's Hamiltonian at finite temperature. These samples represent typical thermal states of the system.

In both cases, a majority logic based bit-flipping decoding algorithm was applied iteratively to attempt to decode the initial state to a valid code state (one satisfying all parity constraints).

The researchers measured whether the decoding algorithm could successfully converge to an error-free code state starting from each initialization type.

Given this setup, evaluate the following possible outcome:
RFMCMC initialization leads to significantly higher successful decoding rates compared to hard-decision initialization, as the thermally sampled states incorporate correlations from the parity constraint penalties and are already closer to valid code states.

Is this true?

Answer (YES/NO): NO